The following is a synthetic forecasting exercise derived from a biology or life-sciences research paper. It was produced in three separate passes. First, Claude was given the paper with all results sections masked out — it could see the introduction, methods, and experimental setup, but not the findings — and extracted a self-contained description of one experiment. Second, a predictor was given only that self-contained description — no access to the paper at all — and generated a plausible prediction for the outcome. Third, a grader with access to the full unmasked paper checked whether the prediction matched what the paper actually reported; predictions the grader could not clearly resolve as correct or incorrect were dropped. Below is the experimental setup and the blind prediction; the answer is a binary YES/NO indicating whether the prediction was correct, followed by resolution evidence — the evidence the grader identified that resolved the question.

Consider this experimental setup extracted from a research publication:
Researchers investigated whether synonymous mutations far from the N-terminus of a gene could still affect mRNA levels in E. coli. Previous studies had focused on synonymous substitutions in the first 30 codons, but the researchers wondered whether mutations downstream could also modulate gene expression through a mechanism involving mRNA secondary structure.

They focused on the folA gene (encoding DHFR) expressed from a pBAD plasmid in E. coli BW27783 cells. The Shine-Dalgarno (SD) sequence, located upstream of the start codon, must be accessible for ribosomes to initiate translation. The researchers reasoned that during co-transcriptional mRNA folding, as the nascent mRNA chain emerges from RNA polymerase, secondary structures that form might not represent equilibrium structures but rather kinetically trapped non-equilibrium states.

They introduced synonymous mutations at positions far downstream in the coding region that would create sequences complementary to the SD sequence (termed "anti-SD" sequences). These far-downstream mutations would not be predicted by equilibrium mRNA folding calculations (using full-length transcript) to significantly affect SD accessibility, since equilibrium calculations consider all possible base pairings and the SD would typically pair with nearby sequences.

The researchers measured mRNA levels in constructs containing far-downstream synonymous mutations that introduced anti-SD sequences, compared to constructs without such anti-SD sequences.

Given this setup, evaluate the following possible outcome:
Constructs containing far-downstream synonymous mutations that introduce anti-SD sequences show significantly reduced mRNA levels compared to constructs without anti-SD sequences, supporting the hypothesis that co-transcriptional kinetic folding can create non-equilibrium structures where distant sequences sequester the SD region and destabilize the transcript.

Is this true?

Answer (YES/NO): YES